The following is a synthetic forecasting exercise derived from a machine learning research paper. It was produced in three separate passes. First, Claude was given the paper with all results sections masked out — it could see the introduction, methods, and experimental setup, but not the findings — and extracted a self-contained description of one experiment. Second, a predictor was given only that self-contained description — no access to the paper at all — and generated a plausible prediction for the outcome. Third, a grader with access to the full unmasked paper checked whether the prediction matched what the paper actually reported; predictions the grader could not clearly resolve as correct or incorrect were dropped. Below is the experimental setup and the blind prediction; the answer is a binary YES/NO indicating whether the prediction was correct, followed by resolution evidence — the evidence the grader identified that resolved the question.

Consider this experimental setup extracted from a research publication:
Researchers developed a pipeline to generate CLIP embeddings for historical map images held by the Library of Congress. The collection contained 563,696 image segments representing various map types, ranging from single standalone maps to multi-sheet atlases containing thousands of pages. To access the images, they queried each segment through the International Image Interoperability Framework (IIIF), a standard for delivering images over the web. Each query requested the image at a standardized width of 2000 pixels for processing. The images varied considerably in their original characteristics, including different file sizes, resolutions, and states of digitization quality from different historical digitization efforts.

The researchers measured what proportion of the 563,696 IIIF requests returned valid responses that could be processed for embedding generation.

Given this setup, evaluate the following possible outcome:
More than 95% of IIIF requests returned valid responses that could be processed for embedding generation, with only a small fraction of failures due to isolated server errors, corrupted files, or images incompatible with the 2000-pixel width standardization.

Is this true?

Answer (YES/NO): YES